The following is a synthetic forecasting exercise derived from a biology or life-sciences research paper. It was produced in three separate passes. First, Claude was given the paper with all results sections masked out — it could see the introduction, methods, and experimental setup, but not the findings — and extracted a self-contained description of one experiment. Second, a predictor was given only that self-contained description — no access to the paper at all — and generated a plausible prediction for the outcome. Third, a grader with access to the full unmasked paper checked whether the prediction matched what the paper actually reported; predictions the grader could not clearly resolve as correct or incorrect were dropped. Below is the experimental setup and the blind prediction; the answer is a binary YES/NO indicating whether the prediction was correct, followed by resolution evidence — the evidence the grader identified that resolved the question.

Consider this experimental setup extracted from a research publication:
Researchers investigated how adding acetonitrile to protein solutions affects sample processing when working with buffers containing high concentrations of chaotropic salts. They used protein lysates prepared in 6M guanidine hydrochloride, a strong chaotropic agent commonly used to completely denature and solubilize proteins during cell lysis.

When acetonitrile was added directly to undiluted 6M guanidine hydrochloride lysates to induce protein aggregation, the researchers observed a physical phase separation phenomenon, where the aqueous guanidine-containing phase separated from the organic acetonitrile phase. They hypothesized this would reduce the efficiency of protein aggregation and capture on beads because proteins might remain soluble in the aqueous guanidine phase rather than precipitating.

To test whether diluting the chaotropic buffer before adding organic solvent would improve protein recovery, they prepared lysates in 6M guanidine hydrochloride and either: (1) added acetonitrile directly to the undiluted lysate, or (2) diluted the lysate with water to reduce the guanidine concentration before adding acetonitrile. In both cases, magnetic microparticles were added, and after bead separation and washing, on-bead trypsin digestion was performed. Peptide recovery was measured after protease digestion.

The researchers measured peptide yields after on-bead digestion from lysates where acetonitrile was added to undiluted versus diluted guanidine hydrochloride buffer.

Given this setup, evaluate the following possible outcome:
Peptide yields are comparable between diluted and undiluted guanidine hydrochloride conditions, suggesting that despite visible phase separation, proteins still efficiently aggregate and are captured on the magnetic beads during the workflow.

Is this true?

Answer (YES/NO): NO